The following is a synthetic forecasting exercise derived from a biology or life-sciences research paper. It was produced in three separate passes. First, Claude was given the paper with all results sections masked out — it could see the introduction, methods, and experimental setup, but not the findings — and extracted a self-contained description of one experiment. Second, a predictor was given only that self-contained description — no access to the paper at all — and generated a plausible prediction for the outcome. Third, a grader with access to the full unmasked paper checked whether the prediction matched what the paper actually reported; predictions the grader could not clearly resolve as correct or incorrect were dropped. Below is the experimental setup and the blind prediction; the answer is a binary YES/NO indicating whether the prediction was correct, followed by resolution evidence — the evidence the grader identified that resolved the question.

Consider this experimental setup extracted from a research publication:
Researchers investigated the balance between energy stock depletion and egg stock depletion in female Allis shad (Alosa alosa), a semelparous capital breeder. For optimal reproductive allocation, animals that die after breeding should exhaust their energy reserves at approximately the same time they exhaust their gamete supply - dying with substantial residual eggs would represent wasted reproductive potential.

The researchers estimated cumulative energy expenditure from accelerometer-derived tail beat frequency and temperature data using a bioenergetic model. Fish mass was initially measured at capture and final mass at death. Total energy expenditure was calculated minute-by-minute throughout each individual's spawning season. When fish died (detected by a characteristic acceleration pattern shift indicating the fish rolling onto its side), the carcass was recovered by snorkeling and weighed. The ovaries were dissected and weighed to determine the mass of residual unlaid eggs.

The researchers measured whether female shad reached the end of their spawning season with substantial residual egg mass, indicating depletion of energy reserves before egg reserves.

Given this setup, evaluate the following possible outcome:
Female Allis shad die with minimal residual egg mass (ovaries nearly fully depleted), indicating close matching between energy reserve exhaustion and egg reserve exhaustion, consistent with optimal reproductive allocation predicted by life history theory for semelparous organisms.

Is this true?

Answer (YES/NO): NO